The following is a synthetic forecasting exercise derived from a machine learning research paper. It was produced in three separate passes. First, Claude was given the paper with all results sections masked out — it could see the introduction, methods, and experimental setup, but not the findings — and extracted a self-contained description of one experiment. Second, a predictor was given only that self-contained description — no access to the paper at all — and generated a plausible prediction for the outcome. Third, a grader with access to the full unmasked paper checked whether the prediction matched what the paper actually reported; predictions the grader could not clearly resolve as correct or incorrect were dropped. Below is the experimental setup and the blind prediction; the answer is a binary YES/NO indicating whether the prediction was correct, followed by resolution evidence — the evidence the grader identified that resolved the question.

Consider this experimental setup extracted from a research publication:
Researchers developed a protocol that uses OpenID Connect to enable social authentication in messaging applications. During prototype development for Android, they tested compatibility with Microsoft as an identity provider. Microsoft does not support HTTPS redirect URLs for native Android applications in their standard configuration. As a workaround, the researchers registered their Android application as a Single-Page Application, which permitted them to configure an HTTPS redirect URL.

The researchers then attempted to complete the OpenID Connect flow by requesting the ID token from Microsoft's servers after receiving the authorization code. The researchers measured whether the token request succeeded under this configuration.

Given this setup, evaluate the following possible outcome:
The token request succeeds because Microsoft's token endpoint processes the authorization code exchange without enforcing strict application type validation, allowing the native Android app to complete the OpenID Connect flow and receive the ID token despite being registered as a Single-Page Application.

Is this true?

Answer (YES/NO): NO